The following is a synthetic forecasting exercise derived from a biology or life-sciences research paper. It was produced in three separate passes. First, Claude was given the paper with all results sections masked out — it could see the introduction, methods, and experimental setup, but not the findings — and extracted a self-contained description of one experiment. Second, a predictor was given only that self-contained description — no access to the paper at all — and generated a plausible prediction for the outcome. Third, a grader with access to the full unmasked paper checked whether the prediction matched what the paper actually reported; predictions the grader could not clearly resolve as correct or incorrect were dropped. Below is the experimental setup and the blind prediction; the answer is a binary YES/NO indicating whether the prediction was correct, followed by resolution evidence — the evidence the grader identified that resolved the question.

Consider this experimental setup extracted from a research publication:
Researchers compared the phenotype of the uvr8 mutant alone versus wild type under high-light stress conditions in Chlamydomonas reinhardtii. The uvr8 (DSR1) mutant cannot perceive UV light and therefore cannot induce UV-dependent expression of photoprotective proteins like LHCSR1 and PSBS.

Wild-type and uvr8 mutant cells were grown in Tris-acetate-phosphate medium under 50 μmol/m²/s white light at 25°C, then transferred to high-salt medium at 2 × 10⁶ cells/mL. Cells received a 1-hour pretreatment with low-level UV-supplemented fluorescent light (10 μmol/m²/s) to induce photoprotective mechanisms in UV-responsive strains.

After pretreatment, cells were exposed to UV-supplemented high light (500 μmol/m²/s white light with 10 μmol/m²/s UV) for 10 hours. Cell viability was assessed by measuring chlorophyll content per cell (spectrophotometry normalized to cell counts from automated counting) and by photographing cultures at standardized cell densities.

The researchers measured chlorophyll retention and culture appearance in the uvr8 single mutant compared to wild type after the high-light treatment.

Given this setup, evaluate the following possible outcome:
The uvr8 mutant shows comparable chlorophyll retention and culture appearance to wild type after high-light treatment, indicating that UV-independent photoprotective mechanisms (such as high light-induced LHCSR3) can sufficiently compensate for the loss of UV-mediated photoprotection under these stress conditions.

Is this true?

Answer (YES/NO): YES